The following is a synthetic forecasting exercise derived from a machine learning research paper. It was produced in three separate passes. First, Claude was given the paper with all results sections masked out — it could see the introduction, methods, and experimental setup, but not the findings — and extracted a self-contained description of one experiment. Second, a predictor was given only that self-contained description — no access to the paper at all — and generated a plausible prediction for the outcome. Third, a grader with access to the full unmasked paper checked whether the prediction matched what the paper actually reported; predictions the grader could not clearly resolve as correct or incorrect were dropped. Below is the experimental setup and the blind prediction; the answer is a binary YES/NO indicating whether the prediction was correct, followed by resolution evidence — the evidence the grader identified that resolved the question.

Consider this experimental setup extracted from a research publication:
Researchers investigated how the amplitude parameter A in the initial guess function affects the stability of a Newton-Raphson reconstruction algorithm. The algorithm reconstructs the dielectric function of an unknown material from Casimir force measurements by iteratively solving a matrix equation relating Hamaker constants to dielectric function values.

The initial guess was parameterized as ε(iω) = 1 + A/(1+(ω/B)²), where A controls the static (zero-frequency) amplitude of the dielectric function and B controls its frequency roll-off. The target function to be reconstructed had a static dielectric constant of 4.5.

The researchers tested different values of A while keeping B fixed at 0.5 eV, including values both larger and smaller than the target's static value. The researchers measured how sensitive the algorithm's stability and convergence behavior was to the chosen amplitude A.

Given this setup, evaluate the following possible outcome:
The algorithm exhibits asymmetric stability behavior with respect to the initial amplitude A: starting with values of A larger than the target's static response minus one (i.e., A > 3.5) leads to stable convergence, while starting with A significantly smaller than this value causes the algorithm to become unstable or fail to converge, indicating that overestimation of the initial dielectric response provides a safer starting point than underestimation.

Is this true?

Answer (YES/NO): NO